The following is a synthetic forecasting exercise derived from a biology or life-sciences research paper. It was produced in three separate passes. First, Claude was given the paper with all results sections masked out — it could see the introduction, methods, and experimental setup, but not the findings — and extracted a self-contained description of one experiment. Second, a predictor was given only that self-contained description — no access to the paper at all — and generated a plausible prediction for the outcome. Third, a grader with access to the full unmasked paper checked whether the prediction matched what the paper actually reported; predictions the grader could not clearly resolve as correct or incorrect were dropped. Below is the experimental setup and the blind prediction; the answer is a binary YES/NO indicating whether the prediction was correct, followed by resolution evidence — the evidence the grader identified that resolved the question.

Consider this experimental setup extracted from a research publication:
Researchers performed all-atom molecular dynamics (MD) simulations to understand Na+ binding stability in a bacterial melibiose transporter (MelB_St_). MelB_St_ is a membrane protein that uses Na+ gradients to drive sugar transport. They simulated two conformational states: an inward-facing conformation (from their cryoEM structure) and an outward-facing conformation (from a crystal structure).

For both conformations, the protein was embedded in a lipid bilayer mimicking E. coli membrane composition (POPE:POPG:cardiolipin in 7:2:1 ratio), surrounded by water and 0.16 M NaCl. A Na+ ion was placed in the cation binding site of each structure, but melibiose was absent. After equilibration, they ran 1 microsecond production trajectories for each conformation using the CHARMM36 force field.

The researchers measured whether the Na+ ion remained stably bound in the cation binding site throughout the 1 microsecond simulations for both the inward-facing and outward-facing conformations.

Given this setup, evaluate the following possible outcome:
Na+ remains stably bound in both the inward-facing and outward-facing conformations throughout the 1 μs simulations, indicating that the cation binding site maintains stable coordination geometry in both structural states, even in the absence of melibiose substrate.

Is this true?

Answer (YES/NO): YES